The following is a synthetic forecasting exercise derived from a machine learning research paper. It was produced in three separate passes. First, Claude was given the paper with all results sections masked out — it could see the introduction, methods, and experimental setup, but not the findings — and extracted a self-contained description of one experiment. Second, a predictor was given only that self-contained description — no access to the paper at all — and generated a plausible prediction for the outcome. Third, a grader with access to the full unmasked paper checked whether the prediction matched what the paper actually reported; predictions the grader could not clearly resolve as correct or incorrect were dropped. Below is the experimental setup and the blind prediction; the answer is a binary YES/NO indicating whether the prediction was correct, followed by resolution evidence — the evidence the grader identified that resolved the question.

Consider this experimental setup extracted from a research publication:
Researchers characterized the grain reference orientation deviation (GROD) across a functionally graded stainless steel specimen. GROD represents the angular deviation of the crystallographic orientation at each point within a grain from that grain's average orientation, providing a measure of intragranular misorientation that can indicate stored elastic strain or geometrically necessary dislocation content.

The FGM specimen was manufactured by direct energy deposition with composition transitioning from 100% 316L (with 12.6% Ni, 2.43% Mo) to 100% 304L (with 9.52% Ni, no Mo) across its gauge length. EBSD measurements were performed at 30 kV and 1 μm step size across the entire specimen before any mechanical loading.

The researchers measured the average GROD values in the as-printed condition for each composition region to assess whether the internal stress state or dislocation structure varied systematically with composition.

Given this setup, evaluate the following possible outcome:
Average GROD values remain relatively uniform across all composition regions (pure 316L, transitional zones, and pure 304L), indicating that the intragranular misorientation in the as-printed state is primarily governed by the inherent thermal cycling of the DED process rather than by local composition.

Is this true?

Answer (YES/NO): NO